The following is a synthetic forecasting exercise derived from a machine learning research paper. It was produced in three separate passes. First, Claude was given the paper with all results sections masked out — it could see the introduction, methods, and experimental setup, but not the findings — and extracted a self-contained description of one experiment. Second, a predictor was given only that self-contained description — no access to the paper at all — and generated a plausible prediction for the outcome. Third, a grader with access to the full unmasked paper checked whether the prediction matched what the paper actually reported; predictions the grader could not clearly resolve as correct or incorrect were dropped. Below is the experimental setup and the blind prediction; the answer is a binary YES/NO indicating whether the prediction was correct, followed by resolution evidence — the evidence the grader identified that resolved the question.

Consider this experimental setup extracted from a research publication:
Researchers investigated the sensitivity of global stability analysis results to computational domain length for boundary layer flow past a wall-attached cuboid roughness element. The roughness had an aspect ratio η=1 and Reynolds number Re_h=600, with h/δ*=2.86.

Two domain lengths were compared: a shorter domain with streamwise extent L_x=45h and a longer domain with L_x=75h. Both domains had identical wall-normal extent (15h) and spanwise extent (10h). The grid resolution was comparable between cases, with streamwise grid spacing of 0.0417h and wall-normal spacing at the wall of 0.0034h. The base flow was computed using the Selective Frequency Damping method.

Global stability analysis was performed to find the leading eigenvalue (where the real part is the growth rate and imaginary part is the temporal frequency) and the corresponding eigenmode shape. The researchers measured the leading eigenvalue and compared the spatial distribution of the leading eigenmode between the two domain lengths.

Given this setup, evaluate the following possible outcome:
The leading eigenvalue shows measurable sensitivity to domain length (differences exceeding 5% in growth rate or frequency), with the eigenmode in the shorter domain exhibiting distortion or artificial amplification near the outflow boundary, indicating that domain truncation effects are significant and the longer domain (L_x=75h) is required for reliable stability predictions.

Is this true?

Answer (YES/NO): NO